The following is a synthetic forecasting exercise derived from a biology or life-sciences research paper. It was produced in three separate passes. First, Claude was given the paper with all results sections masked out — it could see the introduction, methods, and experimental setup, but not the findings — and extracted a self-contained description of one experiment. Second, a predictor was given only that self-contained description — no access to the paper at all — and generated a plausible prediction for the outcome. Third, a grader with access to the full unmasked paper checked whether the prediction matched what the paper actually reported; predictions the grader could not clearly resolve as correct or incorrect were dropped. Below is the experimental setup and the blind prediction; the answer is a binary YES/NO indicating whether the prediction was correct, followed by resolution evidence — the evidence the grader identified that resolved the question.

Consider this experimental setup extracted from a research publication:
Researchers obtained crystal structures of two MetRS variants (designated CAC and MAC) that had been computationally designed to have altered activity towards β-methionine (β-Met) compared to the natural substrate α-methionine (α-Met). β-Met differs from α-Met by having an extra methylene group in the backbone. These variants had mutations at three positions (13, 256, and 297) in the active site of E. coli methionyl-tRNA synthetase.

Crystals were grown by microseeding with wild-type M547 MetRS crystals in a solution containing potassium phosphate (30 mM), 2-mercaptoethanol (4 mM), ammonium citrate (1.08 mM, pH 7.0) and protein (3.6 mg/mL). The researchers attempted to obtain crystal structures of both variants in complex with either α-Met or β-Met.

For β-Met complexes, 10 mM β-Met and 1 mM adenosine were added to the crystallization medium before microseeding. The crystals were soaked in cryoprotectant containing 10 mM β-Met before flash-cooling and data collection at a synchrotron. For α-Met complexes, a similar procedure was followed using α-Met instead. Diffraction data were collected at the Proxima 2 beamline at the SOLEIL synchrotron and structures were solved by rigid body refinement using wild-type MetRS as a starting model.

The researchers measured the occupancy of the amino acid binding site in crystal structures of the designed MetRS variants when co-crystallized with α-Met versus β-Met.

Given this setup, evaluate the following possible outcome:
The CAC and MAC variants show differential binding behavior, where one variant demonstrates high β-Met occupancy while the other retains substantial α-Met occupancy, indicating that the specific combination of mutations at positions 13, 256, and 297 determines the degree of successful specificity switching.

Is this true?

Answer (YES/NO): NO